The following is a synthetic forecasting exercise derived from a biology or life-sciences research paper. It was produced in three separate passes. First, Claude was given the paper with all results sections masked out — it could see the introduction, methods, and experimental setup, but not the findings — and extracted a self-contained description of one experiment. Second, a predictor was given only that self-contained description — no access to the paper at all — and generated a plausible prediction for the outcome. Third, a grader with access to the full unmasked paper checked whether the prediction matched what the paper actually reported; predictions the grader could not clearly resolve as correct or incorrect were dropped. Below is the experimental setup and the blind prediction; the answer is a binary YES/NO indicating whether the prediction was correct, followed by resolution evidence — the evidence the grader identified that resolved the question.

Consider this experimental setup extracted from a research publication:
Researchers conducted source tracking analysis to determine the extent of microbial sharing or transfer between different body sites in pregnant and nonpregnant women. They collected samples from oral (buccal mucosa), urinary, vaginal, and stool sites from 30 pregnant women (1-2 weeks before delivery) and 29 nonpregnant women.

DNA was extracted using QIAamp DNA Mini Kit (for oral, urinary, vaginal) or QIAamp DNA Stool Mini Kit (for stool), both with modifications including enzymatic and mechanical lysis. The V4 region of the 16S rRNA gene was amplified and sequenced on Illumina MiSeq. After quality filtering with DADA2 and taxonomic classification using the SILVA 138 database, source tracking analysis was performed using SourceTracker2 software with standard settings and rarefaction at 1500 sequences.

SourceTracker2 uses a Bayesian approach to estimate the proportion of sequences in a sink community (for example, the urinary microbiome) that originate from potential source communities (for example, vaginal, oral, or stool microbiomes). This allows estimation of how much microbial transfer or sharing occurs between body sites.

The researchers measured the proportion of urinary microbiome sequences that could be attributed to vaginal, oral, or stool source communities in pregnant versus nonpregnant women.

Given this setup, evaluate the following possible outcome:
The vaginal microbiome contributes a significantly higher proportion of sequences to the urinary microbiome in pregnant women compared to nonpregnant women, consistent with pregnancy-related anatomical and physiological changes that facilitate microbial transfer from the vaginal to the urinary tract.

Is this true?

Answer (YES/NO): NO